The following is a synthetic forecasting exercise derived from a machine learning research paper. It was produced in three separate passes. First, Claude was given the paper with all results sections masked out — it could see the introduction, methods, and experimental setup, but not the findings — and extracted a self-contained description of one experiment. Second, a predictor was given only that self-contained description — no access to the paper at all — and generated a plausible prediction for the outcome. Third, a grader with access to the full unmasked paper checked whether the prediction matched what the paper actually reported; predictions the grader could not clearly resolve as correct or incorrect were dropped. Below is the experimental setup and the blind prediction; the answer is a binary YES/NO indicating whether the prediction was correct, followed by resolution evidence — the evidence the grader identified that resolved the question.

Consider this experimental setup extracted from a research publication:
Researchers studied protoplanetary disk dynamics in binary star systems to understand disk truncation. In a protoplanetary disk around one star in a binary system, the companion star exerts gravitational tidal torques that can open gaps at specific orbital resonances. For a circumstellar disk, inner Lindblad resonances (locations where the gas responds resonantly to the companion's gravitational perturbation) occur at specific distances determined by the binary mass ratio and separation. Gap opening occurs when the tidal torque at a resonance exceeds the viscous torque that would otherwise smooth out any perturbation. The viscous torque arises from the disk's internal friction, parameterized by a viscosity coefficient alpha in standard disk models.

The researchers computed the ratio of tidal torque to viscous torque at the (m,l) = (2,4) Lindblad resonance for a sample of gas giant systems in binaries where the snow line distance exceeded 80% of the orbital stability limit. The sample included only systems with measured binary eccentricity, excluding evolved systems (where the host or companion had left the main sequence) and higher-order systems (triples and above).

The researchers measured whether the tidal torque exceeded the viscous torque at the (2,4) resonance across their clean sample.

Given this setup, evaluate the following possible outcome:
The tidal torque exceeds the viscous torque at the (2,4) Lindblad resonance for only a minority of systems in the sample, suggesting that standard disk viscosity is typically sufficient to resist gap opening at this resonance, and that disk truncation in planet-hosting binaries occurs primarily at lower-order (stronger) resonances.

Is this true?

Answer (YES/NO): NO